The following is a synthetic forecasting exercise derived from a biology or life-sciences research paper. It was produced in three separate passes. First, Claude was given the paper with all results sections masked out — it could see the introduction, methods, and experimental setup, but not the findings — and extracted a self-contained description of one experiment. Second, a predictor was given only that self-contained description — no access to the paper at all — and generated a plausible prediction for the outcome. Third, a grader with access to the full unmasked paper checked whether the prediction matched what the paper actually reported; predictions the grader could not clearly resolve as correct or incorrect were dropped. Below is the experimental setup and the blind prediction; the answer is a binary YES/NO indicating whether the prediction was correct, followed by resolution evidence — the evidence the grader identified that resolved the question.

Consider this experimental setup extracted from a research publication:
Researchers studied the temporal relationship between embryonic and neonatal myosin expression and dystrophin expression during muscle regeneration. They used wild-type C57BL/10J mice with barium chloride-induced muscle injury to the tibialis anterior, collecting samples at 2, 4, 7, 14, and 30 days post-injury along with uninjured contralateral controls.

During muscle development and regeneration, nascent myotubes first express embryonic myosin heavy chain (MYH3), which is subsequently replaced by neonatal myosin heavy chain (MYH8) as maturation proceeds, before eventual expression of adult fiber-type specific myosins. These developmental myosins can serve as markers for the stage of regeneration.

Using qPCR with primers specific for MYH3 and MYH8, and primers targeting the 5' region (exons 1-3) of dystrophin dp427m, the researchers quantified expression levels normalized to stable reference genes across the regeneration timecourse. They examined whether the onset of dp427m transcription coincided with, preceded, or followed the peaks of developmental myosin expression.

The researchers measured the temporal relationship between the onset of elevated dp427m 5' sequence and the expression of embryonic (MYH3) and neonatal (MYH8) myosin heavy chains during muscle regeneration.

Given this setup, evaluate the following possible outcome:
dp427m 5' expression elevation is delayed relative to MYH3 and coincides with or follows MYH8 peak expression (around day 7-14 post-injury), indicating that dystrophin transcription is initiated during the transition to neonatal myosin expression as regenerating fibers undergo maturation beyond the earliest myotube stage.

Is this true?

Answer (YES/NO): NO